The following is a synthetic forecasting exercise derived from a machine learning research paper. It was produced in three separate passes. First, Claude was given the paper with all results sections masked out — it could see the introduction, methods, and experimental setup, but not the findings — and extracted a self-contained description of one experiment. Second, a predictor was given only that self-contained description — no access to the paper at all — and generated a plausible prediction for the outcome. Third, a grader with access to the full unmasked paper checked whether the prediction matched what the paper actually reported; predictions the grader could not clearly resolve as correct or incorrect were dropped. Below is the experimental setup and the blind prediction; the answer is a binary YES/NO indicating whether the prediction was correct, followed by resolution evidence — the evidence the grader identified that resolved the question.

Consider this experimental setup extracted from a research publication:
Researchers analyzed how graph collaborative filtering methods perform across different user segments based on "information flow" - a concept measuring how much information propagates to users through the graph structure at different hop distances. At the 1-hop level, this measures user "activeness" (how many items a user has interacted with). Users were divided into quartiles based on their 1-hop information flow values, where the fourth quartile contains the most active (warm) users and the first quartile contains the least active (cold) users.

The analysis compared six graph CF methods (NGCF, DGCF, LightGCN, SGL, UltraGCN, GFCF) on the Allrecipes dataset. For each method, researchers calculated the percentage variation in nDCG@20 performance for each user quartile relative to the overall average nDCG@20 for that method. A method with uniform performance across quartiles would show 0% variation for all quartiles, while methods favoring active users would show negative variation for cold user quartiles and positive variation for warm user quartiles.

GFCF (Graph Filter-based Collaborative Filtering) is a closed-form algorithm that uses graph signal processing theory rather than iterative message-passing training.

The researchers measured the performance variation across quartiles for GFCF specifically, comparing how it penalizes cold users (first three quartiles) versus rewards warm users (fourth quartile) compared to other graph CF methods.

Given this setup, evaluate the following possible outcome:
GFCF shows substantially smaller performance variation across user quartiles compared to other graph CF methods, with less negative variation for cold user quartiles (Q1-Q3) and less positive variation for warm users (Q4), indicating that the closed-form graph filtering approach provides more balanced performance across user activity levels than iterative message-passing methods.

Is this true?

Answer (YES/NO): NO